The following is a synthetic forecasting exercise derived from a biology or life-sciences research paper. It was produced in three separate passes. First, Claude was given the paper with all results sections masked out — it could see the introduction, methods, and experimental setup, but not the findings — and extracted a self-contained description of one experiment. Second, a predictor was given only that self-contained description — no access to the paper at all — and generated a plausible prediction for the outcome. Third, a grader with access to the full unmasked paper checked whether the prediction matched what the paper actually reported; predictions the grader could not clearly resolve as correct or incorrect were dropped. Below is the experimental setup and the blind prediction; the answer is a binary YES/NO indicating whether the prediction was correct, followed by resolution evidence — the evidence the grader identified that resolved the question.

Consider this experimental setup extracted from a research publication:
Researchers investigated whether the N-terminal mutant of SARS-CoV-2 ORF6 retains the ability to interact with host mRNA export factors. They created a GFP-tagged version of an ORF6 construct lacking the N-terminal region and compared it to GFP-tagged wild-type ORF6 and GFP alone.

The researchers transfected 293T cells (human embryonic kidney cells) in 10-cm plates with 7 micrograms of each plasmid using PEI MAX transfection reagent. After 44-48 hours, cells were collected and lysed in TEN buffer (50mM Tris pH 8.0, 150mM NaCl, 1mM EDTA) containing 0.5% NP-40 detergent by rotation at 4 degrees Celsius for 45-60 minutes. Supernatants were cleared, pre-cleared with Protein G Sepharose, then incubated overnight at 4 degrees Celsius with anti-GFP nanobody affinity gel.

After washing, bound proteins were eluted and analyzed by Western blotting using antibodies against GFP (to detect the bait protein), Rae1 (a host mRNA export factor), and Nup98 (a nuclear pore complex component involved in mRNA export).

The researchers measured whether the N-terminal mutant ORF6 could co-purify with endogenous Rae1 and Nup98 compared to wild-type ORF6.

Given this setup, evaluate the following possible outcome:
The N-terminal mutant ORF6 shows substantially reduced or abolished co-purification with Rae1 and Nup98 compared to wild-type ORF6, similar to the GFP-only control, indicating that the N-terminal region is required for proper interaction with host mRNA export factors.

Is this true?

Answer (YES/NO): NO